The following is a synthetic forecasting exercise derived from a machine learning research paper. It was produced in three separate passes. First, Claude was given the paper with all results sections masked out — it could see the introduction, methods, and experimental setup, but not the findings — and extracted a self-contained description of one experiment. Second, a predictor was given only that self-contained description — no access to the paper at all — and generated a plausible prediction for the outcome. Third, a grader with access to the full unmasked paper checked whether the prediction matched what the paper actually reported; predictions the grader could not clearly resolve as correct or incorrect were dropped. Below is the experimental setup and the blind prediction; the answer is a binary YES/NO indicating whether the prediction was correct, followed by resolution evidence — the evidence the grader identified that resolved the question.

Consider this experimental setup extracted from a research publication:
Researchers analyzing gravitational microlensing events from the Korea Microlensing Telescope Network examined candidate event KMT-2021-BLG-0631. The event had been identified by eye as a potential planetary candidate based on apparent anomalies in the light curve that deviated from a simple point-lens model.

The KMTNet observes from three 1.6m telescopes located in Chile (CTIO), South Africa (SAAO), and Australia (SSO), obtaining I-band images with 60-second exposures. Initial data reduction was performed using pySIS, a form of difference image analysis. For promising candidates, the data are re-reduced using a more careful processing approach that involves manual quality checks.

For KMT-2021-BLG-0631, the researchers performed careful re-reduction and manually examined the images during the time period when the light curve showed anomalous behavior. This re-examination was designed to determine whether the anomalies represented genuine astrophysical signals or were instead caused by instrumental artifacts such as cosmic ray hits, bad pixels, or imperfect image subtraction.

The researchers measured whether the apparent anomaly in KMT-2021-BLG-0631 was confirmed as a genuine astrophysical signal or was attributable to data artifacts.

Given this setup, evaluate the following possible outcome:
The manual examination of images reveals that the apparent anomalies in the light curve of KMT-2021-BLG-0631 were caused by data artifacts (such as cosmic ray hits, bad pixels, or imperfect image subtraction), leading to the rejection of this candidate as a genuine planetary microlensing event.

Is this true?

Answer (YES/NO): YES